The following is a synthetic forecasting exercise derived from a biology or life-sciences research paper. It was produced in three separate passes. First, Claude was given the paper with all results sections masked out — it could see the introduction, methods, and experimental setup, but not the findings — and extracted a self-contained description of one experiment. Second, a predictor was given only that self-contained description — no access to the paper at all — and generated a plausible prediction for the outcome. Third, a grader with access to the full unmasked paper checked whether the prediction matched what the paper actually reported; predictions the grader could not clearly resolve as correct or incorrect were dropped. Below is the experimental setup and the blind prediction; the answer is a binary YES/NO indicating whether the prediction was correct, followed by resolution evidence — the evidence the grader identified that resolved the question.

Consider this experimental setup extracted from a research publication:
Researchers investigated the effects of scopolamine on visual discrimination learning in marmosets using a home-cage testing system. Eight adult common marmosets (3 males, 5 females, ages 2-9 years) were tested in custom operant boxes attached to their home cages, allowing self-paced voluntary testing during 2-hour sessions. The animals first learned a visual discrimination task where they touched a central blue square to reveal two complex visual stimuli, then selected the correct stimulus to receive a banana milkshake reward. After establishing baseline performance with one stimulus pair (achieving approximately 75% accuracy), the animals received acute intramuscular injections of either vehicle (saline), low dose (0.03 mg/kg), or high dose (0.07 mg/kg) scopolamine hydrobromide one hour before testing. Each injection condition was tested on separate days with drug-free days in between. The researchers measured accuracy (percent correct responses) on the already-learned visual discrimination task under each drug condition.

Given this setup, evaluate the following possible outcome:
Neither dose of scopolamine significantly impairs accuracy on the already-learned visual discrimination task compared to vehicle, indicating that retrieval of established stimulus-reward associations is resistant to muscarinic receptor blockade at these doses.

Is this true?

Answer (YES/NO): YES